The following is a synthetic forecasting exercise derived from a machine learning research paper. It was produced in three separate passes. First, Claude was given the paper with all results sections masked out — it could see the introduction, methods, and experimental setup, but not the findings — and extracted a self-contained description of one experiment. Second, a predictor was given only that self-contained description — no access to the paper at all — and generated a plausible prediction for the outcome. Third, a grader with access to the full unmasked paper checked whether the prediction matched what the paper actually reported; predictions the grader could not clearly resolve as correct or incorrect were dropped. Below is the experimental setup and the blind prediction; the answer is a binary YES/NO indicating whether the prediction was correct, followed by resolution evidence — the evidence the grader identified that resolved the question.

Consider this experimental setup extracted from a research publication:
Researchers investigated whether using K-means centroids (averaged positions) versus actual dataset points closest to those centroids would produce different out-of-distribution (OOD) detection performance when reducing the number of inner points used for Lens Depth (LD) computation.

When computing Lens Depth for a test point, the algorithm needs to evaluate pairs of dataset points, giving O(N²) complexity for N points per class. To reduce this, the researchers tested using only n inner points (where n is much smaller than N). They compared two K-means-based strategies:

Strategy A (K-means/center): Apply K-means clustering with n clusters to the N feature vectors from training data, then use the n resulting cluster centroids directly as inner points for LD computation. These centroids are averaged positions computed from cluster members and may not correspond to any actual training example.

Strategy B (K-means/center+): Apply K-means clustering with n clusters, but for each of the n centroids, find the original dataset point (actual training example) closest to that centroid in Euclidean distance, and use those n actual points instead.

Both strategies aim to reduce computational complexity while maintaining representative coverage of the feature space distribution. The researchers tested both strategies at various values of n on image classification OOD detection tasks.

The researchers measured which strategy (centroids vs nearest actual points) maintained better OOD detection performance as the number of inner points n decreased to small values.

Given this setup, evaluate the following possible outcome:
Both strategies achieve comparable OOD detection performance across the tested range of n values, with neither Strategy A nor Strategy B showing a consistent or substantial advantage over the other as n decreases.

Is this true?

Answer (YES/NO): NO